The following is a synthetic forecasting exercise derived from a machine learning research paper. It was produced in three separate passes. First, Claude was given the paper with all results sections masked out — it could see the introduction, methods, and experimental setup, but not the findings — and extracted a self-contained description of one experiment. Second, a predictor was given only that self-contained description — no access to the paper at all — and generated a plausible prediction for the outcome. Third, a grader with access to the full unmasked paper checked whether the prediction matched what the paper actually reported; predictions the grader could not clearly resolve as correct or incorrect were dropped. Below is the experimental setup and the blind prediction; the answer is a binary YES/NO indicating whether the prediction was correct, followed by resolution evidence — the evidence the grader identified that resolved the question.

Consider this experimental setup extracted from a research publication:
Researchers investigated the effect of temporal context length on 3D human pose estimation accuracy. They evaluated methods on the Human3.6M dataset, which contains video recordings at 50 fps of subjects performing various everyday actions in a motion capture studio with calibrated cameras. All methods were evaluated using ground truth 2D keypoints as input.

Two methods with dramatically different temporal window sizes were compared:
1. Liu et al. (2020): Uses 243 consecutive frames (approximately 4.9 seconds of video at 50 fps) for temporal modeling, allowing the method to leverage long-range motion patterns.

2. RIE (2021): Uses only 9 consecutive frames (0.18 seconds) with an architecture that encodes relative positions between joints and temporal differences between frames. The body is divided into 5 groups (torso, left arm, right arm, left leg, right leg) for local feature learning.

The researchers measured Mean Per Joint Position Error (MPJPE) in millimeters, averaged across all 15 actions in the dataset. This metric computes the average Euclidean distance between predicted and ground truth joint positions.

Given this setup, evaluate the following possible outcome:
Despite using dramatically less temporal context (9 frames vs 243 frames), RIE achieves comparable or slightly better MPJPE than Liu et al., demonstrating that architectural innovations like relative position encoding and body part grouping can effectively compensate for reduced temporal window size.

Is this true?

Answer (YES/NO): YES